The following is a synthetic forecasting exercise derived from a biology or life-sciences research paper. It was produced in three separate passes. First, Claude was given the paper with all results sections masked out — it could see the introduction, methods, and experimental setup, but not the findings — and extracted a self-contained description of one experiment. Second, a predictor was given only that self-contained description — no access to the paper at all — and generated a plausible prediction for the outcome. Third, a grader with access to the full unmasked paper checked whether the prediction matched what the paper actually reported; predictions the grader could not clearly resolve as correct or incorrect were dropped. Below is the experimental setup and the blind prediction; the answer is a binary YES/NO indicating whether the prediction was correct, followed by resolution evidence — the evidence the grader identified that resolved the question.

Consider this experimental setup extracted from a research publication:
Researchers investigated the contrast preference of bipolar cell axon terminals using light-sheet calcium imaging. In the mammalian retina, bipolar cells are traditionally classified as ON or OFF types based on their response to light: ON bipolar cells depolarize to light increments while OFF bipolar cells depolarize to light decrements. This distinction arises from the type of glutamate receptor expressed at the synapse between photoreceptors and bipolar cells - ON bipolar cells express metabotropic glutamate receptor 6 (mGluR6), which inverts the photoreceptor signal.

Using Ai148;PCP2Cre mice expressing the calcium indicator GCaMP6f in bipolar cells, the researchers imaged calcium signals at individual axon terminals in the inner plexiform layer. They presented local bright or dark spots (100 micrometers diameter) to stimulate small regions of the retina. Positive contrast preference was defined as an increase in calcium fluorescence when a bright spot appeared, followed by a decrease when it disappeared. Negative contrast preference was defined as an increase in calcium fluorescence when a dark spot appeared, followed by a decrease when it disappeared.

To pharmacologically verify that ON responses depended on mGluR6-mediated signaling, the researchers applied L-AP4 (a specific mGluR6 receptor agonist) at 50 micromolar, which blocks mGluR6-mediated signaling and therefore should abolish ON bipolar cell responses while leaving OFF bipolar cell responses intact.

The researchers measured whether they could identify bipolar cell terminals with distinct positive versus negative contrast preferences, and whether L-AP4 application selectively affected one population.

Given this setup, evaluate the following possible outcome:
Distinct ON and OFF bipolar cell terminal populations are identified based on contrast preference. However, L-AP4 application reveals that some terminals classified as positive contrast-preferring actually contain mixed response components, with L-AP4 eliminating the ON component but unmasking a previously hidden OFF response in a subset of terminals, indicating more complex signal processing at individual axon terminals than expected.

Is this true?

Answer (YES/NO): NO